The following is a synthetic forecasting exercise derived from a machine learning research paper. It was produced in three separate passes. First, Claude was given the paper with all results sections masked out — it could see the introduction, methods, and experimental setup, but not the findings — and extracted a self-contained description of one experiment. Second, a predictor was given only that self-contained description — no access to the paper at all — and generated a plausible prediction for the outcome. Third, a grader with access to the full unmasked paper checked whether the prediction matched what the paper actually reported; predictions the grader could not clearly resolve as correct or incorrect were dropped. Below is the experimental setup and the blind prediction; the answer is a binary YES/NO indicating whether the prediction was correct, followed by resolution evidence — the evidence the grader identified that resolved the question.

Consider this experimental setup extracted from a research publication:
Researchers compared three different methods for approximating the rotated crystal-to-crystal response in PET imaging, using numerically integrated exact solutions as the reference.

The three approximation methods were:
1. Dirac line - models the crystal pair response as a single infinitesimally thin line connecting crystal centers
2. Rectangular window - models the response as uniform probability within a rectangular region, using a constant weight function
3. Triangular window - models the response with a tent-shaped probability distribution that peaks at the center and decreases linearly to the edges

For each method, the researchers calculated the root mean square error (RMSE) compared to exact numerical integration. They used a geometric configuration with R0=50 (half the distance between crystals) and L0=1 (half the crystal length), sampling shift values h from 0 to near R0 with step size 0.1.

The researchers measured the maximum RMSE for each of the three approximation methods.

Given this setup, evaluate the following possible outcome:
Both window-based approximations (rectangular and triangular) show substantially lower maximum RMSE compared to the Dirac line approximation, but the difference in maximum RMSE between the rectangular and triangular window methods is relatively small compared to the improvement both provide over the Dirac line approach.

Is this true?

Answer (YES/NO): NO